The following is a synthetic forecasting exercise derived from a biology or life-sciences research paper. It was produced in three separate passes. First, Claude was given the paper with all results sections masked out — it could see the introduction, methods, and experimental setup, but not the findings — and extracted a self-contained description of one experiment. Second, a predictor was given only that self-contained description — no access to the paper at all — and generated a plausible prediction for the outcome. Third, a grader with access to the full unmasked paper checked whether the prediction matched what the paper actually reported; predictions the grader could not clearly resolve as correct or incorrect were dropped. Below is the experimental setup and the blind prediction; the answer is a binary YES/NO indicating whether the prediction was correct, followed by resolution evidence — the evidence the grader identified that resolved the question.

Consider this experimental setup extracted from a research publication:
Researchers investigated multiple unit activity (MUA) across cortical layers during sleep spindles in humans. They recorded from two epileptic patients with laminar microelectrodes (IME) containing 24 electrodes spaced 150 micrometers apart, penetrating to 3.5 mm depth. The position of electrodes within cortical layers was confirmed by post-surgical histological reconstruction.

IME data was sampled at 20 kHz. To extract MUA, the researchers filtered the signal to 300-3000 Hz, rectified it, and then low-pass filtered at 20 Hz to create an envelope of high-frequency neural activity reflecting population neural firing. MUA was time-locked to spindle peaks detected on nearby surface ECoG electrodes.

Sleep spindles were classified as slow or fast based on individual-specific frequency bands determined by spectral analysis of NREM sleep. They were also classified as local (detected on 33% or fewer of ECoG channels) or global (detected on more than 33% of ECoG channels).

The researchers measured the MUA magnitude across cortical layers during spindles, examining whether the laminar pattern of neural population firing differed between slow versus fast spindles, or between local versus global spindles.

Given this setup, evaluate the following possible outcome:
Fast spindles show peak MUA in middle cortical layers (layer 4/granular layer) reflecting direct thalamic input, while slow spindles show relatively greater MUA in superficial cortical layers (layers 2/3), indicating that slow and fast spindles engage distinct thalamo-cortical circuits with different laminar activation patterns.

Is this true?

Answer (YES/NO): NO